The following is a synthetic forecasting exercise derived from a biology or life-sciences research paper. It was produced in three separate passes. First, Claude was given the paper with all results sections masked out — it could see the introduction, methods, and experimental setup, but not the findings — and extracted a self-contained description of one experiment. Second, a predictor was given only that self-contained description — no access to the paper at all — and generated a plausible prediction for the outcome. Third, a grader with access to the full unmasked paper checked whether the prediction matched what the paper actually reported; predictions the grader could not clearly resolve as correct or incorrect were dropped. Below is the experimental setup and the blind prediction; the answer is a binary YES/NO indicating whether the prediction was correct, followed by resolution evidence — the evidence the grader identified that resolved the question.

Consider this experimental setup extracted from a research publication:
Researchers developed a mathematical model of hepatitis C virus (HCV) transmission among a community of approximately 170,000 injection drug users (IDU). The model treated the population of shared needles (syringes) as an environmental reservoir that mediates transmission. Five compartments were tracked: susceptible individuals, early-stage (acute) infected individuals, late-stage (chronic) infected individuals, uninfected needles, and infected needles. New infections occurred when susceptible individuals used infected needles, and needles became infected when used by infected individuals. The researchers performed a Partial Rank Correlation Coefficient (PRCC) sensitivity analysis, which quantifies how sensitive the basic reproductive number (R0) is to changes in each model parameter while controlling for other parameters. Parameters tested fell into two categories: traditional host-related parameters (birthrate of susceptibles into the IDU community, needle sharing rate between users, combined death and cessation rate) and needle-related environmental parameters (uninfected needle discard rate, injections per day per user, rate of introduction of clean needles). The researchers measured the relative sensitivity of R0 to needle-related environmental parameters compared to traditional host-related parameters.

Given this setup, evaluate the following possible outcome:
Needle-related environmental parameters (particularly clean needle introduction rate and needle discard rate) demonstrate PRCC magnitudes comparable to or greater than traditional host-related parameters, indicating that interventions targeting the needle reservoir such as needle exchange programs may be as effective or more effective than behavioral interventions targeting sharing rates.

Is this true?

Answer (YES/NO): YES